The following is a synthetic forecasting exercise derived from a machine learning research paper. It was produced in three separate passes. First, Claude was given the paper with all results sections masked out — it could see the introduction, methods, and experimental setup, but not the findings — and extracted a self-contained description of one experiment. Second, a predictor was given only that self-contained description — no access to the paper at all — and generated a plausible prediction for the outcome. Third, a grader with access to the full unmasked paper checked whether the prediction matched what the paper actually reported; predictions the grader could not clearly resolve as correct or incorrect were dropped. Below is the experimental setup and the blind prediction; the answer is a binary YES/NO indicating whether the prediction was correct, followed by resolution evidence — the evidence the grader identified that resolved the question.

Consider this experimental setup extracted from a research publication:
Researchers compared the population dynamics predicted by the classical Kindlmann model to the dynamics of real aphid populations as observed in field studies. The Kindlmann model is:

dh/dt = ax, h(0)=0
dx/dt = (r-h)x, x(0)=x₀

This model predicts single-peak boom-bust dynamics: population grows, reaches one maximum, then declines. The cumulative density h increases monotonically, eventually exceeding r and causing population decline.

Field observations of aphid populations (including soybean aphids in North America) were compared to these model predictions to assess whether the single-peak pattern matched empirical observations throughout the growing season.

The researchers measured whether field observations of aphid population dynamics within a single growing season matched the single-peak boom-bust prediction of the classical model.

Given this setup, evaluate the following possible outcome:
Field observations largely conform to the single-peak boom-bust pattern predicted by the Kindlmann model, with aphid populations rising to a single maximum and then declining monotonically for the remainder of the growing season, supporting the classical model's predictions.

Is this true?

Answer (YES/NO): NO